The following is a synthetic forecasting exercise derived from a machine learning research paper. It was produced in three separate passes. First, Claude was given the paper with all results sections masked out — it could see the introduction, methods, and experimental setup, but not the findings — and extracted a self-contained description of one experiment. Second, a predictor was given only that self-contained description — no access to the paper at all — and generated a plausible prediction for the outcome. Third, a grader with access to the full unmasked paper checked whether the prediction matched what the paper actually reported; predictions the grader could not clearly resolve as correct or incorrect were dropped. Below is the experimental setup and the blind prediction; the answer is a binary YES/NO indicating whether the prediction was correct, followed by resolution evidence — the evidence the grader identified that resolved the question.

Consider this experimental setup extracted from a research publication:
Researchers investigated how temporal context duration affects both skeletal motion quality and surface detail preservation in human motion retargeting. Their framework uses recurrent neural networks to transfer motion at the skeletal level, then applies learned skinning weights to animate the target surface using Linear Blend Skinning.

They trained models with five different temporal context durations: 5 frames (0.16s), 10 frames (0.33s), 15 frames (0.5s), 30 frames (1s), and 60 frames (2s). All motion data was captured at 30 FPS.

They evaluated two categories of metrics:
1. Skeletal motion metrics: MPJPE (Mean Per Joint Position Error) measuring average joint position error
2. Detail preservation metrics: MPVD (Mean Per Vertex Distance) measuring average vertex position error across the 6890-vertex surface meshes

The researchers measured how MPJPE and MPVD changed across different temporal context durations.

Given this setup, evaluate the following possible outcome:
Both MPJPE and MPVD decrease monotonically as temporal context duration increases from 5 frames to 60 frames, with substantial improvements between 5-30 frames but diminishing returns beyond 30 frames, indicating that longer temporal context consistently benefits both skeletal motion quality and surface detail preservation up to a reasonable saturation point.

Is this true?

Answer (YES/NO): NO